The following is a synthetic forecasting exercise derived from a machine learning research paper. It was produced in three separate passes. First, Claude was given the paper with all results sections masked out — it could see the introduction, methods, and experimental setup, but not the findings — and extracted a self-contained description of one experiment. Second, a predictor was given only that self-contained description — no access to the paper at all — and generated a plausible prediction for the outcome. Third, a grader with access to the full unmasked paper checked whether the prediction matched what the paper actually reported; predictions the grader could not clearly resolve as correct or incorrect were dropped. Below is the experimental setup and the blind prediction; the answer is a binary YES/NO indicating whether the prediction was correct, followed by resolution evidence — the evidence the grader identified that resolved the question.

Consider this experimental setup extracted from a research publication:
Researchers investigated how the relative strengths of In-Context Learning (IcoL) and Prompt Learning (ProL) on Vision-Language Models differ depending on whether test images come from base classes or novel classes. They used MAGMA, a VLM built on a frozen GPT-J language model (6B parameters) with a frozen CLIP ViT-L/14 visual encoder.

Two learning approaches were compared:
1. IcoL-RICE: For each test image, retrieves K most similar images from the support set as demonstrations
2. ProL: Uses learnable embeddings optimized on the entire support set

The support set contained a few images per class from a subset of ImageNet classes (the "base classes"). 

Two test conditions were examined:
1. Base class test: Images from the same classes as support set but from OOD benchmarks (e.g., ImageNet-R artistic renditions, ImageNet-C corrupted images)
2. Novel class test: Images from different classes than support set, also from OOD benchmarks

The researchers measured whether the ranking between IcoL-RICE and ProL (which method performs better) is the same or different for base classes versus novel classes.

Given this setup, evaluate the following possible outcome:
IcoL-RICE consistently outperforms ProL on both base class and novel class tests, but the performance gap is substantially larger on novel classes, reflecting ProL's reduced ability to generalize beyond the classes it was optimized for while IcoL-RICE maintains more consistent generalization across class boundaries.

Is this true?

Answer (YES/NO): NO